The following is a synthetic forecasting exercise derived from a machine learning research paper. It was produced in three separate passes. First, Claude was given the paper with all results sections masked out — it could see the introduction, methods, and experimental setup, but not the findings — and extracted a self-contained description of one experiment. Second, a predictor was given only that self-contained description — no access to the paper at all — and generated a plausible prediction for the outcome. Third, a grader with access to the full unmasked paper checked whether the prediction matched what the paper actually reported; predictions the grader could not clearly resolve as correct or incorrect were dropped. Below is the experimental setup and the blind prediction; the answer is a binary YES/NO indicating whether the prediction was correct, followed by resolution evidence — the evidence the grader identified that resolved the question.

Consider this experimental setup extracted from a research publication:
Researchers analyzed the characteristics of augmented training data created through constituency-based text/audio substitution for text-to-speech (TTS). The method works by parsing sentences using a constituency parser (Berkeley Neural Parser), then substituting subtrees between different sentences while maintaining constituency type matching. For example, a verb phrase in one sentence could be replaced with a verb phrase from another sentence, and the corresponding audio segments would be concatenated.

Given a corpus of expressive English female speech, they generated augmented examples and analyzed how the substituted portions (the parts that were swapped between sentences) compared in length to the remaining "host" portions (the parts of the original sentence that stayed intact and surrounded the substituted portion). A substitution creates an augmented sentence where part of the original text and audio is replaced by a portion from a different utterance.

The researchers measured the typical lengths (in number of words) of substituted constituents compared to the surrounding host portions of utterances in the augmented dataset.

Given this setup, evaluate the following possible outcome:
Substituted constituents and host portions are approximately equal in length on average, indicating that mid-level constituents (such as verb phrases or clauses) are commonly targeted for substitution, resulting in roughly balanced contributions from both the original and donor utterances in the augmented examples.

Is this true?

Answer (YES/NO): NO